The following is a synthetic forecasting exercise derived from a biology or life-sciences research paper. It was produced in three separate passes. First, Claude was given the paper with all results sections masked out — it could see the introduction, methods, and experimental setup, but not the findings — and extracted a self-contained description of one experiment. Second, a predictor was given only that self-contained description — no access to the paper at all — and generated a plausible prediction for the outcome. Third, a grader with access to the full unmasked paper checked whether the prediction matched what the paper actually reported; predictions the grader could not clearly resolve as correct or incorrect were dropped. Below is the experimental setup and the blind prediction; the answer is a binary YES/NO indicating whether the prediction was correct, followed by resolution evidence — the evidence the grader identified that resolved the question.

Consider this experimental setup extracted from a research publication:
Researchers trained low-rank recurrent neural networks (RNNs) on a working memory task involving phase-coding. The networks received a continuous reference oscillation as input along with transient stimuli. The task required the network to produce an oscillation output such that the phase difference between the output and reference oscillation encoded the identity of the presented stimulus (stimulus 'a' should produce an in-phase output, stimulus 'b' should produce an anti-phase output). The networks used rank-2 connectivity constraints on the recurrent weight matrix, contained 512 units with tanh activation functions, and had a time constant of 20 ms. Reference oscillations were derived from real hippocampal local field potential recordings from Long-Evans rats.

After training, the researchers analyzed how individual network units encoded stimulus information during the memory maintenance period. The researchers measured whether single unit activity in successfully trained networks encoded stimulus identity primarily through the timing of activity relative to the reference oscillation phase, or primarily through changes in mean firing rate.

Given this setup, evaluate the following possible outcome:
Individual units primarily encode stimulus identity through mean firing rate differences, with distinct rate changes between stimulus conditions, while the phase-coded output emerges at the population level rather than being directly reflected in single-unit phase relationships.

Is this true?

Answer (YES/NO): YES